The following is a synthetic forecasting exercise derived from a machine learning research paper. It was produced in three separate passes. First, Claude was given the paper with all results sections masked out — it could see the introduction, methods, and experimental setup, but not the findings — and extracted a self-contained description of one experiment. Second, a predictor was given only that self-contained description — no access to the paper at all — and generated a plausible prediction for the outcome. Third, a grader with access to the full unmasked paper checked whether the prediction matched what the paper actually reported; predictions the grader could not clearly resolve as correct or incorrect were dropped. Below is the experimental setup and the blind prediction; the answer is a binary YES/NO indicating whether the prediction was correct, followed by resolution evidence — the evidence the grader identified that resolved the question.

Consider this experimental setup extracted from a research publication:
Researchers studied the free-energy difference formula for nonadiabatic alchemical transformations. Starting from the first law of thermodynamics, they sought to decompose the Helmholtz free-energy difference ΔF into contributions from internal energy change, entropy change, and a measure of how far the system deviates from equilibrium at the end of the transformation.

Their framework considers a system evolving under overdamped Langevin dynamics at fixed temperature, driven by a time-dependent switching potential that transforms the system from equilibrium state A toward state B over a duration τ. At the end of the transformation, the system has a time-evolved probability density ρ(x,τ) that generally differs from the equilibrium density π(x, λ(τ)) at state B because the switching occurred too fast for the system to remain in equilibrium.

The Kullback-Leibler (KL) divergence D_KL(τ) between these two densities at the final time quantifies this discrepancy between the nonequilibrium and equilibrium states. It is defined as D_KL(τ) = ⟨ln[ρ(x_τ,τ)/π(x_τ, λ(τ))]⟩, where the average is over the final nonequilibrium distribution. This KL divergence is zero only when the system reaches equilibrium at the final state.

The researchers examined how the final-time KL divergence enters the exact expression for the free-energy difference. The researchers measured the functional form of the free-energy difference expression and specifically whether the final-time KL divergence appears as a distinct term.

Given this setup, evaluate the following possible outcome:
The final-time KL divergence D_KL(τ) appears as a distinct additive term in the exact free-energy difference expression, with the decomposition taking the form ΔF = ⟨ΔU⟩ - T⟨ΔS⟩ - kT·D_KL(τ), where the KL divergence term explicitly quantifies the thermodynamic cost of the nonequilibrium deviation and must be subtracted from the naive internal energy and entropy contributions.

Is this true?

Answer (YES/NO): NO